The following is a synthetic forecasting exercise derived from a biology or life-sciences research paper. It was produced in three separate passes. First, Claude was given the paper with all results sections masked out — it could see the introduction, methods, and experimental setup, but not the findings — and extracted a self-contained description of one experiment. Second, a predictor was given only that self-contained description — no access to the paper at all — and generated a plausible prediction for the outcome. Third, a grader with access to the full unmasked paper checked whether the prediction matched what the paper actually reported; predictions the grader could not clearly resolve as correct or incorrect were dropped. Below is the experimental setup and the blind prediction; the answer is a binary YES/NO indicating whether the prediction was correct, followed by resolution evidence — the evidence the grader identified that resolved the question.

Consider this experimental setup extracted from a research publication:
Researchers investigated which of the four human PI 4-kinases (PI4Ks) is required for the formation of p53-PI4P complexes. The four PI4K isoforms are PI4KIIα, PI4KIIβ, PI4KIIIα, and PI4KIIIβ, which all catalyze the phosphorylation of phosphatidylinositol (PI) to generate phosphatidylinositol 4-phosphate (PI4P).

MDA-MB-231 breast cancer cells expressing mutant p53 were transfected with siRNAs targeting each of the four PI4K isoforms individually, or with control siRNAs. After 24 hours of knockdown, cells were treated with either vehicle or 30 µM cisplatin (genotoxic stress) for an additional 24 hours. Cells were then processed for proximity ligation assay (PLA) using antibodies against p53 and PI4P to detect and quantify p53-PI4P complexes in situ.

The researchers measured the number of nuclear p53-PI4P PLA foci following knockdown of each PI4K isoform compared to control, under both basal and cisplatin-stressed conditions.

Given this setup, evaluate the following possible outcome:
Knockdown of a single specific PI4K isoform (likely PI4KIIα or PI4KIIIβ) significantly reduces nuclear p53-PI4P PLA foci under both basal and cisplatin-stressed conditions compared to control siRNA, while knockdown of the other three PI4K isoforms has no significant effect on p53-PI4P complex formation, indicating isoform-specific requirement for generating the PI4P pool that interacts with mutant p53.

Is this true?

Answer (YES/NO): YES